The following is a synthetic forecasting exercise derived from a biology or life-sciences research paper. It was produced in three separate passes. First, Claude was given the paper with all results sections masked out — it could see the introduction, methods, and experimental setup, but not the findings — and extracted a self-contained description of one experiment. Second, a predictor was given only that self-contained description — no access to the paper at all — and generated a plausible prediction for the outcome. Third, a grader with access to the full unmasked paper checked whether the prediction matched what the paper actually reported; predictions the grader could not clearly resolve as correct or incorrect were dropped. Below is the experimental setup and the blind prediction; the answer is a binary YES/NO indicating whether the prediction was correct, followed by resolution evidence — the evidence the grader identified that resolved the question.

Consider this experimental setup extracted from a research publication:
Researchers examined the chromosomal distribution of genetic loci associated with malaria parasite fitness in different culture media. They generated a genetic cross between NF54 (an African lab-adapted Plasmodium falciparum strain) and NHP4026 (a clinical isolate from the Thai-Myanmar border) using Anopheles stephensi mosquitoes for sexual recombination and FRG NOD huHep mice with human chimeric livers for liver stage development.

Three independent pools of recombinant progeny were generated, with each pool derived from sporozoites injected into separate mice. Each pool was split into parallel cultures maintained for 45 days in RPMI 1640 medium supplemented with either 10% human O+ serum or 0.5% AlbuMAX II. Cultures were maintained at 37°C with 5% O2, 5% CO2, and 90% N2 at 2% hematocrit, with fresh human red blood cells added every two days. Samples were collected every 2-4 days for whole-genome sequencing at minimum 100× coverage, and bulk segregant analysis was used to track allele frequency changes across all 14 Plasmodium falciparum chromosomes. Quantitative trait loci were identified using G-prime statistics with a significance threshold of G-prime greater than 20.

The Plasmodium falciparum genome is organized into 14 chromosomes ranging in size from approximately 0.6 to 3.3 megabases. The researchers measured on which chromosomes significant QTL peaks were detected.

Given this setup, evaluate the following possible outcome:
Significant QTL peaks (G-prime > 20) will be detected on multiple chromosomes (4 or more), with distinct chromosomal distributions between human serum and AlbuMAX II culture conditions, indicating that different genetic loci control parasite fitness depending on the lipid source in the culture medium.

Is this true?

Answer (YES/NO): NO